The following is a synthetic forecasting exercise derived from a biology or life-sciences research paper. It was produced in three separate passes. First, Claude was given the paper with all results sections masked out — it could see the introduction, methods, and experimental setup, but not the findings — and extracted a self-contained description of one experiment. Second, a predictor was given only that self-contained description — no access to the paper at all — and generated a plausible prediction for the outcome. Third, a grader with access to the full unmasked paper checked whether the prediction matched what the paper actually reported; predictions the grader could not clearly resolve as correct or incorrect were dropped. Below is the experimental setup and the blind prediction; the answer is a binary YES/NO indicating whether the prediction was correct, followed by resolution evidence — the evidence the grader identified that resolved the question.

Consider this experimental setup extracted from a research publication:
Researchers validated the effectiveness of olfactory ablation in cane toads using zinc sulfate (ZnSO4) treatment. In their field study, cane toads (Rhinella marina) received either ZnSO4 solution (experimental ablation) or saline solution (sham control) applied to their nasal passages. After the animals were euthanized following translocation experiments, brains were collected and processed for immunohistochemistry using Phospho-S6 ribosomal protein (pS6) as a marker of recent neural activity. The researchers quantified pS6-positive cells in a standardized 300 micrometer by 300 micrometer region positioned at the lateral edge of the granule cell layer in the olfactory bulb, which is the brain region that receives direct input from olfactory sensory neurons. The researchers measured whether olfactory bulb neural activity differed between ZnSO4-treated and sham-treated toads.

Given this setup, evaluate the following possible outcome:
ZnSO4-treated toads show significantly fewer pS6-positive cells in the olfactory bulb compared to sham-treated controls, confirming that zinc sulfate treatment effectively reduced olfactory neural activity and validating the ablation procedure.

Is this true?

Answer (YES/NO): YES